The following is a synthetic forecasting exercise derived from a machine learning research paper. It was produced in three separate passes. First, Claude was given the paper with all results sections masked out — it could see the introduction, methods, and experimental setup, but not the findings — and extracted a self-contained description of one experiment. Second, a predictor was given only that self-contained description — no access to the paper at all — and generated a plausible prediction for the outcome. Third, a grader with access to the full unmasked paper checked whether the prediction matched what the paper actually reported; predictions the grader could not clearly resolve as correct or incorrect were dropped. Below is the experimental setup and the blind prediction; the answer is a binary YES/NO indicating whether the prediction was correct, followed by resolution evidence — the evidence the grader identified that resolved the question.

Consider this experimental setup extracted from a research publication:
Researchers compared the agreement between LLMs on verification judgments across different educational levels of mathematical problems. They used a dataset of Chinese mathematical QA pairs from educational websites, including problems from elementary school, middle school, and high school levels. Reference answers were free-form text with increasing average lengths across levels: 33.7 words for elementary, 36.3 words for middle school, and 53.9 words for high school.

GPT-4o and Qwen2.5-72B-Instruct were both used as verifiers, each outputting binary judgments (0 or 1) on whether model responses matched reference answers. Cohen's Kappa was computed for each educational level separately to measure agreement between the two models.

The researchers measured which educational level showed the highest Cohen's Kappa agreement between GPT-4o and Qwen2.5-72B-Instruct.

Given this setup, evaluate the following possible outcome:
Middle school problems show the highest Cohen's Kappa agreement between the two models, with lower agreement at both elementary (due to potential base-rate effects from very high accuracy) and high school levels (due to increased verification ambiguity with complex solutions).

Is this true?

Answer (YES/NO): YES